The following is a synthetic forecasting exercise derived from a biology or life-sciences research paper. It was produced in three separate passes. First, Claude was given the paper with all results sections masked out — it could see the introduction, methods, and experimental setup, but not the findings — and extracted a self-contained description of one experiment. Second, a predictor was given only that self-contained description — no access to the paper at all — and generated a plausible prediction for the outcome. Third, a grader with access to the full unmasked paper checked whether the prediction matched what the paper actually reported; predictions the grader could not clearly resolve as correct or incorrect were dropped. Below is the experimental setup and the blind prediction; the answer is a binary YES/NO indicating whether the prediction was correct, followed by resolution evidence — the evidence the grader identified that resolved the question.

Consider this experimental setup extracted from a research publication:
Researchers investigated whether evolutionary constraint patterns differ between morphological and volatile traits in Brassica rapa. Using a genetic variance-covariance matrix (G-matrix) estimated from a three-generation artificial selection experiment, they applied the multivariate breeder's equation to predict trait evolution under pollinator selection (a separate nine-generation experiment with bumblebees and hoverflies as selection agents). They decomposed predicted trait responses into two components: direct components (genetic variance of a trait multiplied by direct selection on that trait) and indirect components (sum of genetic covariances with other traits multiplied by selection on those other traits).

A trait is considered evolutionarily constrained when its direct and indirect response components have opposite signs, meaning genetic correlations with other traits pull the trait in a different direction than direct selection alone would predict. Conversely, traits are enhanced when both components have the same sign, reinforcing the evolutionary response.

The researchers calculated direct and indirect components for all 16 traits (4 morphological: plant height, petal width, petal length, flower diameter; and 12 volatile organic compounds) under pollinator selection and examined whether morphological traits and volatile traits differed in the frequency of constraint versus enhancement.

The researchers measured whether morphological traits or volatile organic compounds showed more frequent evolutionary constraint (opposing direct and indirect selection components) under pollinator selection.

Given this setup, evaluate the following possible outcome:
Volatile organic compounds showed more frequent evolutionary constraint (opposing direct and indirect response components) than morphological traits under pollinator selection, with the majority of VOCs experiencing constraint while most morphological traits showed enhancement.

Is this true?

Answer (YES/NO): YES